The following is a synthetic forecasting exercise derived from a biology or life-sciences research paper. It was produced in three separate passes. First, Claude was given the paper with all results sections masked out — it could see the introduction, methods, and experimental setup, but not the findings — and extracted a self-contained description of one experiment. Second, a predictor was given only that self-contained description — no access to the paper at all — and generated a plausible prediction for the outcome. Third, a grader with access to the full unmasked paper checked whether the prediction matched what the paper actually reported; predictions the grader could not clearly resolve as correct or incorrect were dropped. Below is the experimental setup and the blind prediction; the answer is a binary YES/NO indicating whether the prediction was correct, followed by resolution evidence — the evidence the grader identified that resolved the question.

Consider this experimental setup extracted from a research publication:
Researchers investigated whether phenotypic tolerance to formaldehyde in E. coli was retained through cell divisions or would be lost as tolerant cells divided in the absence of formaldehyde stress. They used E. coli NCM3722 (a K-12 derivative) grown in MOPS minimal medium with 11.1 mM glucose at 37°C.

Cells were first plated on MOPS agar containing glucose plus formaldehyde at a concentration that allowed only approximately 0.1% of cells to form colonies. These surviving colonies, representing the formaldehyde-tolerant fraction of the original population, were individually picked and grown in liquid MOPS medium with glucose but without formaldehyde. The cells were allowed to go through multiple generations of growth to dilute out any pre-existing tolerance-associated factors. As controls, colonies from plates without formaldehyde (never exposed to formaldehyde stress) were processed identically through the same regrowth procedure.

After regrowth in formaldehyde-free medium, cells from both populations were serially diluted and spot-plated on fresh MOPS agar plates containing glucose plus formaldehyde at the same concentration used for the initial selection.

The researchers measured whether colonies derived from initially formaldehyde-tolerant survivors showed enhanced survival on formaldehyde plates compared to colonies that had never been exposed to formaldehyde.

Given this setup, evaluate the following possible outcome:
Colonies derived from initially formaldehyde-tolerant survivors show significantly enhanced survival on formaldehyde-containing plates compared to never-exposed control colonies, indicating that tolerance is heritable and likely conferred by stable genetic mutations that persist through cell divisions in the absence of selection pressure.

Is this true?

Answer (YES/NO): NO